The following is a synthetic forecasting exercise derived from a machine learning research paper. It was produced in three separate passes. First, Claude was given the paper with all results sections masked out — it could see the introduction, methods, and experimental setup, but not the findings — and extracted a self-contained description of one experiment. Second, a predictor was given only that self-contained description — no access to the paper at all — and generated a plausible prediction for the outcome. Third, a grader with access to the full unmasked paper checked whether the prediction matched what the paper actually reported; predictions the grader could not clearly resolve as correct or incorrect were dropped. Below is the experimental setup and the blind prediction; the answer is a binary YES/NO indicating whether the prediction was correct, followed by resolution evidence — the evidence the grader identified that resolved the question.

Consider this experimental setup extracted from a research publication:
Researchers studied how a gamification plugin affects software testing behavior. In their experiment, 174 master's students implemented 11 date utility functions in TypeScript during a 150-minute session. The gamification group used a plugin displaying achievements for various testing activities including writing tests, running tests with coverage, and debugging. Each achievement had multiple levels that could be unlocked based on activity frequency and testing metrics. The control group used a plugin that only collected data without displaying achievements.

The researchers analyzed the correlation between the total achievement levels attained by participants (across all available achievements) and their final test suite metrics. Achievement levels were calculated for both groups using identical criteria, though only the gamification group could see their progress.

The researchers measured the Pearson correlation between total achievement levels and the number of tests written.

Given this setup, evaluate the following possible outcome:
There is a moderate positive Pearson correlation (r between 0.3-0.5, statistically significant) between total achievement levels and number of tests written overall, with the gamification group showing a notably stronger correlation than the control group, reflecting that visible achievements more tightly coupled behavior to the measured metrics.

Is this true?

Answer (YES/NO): NO